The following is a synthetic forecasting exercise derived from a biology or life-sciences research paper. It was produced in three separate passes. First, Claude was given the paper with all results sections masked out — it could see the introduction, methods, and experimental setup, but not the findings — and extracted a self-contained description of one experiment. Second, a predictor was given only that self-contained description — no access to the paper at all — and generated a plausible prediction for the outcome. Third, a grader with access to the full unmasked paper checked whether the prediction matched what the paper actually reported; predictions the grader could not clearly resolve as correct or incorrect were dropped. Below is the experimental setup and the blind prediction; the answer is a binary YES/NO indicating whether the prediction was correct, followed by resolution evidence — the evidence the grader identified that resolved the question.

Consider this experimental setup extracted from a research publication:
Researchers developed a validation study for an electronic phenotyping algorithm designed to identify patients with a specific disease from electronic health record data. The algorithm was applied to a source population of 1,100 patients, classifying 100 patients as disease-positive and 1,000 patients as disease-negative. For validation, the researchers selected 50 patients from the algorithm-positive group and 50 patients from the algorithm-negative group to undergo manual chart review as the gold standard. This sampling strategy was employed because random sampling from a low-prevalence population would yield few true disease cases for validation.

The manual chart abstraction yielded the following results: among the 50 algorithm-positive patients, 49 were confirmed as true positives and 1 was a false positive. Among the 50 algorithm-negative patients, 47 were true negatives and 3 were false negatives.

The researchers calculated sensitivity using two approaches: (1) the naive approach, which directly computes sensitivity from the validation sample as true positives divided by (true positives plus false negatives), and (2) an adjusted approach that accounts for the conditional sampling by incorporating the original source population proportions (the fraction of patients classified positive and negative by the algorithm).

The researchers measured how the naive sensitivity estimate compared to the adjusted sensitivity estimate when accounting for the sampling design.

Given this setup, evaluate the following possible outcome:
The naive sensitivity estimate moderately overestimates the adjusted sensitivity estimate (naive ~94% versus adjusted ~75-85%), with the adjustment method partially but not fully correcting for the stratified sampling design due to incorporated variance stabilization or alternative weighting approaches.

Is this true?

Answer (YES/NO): NO